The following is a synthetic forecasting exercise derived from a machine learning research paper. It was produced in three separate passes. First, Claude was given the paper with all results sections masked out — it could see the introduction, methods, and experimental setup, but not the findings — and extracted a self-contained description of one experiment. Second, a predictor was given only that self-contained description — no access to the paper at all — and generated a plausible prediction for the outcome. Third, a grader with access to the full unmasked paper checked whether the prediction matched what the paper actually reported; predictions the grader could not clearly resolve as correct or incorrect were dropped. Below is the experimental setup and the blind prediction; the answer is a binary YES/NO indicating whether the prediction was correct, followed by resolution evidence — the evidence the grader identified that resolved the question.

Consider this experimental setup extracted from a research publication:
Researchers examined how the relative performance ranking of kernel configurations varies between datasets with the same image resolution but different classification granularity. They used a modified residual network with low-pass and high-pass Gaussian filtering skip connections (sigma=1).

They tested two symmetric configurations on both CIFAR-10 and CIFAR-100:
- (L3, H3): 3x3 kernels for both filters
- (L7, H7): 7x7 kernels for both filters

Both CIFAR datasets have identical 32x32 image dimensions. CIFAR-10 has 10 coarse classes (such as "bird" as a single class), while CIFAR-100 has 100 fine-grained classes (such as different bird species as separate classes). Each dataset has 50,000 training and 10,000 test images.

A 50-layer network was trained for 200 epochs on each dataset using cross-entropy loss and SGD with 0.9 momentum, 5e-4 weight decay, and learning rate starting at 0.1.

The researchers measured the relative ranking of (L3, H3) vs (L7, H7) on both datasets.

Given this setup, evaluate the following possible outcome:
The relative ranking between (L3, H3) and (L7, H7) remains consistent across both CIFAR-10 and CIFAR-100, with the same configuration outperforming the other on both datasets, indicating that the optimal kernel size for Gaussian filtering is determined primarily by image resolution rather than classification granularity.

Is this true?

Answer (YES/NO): YES